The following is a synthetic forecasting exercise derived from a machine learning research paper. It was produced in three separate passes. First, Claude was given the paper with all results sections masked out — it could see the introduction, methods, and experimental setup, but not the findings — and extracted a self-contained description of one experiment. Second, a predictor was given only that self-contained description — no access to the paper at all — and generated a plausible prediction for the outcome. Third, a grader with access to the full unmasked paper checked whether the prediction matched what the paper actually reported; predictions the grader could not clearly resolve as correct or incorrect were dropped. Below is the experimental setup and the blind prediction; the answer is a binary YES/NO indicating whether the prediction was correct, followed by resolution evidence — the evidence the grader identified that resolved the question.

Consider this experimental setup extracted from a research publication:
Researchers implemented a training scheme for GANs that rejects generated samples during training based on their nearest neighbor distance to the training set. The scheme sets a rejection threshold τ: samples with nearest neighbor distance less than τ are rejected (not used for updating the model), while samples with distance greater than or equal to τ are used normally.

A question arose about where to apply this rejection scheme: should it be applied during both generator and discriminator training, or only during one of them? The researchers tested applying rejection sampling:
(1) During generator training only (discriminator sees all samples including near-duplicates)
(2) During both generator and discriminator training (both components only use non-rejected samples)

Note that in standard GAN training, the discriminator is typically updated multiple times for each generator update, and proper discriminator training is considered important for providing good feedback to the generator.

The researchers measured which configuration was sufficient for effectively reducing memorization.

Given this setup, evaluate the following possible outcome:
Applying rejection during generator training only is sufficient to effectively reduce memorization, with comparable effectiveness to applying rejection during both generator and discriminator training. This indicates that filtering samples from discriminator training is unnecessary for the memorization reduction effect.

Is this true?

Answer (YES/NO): YES